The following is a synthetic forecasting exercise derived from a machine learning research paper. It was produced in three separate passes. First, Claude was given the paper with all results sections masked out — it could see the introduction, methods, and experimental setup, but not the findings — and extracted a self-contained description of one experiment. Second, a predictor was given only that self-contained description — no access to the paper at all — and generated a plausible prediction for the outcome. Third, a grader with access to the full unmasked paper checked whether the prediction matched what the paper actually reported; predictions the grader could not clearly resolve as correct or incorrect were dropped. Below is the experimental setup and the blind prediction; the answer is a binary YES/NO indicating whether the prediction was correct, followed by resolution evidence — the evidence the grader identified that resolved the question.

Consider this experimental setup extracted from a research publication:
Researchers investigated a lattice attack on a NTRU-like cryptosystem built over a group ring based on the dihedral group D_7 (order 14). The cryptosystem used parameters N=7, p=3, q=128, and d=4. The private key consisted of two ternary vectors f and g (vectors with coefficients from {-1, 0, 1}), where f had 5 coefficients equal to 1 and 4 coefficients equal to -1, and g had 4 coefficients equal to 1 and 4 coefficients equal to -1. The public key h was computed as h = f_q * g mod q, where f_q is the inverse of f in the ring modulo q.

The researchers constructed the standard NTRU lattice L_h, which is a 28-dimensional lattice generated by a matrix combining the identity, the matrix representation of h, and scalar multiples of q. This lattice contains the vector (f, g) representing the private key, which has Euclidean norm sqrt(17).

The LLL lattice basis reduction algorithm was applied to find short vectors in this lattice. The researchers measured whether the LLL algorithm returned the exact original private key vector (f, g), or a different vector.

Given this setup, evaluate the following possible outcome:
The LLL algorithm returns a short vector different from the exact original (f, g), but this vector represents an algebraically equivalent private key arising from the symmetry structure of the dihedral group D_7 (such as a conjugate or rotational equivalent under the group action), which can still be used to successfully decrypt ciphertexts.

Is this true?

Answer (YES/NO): YES